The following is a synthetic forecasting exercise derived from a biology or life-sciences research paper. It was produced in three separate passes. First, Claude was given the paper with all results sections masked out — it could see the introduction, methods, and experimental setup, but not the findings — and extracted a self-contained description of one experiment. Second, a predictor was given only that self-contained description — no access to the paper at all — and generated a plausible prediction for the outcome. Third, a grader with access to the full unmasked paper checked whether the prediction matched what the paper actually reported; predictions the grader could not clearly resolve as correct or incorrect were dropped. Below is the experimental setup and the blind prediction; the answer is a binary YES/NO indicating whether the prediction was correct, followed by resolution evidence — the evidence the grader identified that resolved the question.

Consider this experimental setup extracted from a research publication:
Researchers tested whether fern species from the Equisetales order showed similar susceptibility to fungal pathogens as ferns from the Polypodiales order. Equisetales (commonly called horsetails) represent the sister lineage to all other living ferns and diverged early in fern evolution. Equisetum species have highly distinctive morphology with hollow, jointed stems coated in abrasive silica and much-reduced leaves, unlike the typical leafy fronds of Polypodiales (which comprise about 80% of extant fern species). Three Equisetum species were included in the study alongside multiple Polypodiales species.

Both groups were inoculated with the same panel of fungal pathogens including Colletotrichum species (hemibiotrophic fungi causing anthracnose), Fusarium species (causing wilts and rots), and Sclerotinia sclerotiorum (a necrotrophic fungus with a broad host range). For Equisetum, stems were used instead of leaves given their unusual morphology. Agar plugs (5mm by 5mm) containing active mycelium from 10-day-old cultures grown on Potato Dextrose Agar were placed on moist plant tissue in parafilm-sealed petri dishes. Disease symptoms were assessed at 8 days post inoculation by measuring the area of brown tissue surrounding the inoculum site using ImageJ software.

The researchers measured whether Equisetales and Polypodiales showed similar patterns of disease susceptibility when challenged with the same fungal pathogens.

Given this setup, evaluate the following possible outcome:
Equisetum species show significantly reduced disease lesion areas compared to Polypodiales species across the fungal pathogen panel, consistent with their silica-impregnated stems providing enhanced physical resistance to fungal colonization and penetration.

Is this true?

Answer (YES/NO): NO